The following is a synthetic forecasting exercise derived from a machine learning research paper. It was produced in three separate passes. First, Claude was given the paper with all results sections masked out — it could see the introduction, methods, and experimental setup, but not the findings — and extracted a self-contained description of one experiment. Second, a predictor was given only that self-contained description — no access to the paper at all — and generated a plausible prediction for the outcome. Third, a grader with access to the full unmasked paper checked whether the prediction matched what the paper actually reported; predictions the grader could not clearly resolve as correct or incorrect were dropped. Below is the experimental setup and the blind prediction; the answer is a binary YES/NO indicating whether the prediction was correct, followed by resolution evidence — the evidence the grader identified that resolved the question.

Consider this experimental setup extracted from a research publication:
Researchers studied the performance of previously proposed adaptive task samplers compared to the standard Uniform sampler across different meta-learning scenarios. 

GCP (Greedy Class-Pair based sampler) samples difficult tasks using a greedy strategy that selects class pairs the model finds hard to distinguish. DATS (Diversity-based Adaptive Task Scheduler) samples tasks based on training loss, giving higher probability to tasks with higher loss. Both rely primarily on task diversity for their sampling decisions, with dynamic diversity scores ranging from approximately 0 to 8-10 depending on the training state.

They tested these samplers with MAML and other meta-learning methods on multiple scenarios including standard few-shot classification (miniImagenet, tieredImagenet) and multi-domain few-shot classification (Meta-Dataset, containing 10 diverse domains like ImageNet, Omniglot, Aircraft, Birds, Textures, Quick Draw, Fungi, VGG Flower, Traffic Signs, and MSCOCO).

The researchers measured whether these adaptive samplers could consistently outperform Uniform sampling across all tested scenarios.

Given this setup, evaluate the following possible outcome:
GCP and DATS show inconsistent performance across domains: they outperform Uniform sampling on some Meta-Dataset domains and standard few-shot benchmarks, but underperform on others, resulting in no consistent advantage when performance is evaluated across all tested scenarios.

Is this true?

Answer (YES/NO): YES